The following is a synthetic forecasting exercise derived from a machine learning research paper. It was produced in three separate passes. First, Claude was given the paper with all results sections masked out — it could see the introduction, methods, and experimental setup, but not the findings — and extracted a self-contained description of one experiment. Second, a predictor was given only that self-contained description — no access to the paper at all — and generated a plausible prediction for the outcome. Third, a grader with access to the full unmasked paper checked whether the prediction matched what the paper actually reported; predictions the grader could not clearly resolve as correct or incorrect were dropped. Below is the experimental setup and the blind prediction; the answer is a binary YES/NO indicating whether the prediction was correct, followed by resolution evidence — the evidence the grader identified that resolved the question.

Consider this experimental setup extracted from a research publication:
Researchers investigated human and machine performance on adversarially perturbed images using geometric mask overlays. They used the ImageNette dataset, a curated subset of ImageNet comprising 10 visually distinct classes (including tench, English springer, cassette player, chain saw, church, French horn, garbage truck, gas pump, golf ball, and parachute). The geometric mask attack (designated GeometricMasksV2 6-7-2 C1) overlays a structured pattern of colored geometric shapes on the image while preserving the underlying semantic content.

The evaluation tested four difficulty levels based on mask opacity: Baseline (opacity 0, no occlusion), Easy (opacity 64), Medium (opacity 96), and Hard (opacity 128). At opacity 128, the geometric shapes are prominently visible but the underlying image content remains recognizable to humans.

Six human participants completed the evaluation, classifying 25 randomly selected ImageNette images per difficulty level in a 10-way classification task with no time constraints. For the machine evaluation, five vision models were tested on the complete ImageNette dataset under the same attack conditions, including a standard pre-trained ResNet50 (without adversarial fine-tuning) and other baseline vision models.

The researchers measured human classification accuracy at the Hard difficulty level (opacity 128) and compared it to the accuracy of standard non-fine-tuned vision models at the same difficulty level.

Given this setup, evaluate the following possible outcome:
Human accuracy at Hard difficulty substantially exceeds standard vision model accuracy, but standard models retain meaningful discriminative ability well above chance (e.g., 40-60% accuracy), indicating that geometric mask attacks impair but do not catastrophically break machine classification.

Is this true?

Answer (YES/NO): NO